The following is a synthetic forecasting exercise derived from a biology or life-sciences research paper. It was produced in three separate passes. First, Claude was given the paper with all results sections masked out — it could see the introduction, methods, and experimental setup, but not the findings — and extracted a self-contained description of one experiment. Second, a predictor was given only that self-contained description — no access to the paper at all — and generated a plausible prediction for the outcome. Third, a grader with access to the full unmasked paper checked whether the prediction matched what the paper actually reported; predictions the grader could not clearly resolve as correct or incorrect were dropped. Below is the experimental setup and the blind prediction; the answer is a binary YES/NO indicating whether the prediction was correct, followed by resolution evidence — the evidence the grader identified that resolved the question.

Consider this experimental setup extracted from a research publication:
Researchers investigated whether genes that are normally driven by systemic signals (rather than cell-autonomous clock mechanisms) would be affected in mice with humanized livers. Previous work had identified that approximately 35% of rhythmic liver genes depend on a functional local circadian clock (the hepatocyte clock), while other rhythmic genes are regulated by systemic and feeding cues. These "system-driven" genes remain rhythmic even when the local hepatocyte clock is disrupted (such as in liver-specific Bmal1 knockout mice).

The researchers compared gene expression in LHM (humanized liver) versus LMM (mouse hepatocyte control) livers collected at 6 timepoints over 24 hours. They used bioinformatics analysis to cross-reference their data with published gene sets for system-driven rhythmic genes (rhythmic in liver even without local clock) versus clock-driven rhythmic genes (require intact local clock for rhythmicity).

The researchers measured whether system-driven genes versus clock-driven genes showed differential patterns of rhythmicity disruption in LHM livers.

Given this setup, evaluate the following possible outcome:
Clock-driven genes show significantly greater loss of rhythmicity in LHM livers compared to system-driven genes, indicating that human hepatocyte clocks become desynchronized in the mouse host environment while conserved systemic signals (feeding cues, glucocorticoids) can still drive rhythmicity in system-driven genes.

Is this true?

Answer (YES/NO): NO